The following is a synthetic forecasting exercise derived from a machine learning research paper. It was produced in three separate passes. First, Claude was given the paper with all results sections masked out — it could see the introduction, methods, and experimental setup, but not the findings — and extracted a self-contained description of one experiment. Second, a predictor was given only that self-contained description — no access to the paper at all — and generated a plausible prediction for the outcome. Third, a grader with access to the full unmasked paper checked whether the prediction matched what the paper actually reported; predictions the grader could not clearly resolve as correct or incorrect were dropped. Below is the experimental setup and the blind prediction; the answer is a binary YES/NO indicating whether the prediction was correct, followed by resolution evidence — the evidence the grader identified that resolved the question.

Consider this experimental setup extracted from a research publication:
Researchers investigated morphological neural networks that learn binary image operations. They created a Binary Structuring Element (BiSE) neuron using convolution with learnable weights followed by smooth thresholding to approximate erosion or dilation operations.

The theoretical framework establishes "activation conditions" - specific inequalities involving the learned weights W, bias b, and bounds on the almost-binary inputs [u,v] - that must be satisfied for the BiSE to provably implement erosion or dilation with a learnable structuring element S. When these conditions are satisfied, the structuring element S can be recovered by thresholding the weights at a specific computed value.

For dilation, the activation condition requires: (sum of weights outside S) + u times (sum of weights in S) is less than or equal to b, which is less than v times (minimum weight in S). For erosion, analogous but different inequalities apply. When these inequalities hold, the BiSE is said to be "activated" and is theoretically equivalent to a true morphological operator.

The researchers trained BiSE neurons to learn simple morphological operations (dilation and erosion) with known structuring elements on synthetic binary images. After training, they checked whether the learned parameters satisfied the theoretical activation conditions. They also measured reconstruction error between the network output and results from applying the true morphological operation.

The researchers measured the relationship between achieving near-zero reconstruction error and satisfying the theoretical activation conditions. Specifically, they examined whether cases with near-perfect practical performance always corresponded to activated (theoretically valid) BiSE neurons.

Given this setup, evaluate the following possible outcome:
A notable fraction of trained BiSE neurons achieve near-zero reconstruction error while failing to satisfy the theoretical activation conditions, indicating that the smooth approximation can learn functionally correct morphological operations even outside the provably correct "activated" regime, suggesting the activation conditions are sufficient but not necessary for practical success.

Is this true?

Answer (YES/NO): YES